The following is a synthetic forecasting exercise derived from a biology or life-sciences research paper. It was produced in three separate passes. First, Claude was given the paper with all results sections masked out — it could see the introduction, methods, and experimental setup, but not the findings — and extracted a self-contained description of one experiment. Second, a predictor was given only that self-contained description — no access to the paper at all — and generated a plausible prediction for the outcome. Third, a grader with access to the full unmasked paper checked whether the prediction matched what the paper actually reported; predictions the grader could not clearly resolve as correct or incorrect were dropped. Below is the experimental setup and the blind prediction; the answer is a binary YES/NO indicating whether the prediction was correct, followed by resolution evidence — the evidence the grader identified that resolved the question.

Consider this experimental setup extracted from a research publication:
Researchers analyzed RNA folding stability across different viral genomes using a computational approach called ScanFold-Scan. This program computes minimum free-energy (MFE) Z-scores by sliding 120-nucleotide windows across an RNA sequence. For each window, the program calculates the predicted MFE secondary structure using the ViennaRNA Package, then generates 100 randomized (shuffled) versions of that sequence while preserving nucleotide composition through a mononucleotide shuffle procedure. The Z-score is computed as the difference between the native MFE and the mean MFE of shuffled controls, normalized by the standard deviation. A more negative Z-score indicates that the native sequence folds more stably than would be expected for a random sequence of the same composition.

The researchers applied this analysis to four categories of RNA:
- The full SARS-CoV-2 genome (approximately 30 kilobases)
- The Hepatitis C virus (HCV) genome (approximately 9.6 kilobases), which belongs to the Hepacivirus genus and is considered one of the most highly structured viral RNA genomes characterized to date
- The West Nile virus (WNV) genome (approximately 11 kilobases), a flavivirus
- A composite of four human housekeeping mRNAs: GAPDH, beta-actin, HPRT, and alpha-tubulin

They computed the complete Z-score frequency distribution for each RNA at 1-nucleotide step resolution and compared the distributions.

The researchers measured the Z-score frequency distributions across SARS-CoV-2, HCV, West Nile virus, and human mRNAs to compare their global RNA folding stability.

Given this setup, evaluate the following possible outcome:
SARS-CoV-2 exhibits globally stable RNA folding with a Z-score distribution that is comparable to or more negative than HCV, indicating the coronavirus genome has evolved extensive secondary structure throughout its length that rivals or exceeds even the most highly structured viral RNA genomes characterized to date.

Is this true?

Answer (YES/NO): YES